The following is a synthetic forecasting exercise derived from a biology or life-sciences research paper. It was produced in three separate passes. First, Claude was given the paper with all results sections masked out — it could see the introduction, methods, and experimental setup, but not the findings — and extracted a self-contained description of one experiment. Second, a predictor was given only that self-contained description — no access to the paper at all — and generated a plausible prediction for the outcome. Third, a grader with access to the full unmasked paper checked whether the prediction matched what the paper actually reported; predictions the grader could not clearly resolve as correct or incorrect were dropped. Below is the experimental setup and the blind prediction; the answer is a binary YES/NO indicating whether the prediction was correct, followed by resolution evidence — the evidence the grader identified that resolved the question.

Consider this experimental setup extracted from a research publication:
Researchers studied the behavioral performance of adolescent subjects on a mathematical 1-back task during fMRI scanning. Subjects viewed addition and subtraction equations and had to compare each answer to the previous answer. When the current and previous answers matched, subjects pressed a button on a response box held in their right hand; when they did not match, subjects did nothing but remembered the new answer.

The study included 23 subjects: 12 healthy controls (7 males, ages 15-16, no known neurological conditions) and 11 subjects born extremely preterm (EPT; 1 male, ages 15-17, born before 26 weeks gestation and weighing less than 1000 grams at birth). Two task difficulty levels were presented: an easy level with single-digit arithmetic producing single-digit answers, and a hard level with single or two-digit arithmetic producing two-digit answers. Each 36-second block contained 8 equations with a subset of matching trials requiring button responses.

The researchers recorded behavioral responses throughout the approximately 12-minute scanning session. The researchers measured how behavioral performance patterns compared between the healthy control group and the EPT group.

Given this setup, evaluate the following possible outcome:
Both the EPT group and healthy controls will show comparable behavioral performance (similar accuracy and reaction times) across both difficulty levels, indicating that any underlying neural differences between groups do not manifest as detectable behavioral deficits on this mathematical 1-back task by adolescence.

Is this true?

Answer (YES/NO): NO